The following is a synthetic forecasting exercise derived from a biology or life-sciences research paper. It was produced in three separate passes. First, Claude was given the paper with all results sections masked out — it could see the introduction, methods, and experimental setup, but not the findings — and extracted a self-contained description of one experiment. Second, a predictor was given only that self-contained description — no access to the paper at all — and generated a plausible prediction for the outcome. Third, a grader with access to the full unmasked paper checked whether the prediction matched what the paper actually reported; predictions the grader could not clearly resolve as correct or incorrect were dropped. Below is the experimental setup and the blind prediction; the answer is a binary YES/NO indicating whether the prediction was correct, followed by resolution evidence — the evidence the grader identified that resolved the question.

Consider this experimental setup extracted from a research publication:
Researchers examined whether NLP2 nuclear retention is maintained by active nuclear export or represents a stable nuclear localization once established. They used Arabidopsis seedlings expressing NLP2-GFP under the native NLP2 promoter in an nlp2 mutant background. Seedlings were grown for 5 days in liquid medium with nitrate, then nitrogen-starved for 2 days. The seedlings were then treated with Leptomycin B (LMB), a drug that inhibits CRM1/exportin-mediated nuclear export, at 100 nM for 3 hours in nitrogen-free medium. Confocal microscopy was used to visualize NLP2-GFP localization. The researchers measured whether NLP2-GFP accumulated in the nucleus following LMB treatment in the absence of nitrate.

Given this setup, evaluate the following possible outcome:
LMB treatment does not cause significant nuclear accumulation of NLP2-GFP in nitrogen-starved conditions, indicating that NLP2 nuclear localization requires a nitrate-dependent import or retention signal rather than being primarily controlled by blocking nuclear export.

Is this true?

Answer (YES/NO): NO